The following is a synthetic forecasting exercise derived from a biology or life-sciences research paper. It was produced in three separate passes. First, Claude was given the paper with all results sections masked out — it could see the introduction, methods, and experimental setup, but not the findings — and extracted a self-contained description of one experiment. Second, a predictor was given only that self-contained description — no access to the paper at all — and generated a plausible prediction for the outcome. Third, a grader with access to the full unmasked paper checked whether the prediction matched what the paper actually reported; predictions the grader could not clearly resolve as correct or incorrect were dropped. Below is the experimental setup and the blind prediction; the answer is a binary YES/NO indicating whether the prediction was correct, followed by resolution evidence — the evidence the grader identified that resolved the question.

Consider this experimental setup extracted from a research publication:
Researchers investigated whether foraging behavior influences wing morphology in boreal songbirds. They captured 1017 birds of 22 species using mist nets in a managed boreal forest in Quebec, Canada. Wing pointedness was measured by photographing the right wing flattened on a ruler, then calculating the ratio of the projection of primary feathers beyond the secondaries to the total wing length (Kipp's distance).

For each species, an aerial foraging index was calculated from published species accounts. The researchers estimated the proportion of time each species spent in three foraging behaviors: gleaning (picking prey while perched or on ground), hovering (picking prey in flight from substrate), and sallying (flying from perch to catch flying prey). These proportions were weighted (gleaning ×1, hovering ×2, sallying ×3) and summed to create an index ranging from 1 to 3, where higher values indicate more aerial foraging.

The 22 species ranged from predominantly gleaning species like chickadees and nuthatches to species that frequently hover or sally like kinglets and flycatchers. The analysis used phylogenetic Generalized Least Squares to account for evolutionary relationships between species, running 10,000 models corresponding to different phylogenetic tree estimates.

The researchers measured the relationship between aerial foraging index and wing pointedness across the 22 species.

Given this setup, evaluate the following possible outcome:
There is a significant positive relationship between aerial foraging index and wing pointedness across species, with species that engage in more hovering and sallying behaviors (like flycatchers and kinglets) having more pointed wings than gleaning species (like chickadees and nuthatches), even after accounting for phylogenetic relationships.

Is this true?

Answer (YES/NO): NO